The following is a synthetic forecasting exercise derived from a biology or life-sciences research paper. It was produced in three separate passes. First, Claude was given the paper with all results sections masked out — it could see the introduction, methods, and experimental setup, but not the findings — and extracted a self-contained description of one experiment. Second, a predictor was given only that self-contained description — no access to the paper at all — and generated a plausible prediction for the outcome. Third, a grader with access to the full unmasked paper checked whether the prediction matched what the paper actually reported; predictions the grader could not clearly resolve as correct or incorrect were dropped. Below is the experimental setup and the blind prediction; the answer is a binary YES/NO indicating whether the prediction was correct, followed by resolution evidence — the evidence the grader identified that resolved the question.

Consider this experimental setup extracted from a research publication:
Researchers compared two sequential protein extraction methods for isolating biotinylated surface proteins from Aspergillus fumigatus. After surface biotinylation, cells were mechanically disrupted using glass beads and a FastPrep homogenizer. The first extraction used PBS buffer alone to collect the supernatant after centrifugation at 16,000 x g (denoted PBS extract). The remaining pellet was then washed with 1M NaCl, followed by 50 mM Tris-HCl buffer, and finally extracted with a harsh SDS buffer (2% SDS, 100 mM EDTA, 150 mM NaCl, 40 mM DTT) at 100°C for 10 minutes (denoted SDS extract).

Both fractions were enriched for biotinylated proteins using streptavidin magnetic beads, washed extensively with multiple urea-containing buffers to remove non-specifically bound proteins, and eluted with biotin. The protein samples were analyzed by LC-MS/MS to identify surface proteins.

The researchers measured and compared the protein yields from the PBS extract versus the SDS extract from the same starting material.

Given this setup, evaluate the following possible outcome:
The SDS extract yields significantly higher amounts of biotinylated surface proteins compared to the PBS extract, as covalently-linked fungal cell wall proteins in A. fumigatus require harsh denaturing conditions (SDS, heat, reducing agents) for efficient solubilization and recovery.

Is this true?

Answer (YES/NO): NO